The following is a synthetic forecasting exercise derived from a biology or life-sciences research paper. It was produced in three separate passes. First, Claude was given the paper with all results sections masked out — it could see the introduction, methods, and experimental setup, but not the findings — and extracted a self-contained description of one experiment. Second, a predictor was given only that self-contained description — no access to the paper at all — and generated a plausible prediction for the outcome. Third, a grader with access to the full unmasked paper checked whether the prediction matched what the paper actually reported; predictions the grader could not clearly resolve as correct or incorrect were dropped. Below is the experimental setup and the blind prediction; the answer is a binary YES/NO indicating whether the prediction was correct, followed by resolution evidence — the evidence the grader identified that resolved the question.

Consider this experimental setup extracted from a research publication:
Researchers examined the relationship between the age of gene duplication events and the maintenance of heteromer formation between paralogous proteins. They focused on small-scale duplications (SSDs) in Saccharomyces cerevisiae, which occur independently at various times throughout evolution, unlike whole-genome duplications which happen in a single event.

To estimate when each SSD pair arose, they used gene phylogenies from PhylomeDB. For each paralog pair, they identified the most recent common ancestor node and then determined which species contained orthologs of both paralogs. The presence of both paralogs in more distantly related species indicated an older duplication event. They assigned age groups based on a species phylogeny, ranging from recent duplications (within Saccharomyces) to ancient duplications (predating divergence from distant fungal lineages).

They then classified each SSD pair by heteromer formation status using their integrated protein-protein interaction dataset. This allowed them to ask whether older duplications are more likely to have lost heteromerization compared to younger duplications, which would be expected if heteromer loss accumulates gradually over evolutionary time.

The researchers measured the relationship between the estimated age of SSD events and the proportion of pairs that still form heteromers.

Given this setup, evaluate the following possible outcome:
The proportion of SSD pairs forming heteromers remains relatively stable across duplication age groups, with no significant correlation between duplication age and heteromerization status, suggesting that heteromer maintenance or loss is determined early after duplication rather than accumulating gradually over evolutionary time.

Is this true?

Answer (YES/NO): YES